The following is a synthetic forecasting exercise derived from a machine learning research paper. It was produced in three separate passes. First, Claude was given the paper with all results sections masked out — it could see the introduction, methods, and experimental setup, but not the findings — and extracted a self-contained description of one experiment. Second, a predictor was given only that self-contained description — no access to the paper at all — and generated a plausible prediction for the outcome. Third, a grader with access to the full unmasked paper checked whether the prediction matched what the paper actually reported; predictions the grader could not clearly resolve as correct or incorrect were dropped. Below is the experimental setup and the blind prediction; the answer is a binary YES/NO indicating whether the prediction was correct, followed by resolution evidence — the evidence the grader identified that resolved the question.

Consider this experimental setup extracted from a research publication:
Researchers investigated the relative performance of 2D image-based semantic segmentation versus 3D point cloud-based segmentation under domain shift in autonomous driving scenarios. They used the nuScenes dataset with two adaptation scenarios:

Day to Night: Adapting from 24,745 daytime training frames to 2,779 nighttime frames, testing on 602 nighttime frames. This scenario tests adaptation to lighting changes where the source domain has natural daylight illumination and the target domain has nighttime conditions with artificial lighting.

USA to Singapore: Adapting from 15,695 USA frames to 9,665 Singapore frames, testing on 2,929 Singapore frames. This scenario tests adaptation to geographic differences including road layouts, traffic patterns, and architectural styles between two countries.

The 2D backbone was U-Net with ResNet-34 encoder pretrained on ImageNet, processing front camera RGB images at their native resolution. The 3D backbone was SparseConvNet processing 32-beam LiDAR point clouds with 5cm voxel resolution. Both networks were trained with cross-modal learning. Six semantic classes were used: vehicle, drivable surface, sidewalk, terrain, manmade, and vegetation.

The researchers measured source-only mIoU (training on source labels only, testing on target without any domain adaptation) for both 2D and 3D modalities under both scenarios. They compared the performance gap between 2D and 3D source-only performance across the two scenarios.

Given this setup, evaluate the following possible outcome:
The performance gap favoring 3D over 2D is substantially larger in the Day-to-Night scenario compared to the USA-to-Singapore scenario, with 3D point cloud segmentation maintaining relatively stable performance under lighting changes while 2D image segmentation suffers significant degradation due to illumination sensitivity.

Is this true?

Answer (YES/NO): YES